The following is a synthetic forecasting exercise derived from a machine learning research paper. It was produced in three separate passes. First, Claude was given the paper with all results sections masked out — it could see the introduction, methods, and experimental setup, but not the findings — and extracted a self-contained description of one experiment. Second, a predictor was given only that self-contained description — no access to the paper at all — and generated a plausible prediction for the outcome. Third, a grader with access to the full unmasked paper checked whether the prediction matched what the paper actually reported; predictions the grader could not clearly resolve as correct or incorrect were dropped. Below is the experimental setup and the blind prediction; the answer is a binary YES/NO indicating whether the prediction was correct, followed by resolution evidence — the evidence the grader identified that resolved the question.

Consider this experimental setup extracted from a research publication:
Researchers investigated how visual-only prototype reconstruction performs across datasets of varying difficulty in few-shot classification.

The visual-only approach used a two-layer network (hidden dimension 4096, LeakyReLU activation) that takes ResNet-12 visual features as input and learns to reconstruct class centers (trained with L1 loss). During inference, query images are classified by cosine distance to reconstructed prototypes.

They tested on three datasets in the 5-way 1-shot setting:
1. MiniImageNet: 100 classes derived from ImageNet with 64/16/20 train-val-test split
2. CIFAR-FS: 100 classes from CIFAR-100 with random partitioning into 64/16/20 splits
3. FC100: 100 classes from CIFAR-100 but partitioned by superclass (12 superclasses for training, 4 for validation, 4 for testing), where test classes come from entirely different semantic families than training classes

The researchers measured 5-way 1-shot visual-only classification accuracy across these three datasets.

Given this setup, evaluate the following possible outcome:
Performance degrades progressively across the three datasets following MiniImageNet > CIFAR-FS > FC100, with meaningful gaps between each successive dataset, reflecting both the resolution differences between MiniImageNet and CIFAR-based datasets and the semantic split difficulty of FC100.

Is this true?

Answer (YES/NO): NO